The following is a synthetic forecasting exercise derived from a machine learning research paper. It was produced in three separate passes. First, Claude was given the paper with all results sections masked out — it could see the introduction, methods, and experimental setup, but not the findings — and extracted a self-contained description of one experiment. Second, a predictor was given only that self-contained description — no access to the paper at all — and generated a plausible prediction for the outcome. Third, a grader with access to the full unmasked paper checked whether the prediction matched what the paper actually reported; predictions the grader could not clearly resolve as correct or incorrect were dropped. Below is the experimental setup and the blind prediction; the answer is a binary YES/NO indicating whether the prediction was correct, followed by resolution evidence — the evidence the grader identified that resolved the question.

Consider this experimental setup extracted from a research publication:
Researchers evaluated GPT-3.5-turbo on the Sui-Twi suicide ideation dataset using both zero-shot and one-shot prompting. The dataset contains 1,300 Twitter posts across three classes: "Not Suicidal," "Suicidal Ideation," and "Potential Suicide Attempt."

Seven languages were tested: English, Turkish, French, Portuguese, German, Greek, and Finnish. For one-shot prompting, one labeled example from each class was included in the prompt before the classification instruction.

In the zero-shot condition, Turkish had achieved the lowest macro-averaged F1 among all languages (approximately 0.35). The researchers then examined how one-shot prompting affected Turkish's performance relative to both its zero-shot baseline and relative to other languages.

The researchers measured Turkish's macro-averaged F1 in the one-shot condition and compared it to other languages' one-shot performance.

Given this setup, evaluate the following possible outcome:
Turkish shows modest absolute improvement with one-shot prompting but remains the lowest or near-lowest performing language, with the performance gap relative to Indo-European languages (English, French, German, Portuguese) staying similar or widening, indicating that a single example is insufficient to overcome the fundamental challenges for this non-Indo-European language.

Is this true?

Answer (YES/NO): NO